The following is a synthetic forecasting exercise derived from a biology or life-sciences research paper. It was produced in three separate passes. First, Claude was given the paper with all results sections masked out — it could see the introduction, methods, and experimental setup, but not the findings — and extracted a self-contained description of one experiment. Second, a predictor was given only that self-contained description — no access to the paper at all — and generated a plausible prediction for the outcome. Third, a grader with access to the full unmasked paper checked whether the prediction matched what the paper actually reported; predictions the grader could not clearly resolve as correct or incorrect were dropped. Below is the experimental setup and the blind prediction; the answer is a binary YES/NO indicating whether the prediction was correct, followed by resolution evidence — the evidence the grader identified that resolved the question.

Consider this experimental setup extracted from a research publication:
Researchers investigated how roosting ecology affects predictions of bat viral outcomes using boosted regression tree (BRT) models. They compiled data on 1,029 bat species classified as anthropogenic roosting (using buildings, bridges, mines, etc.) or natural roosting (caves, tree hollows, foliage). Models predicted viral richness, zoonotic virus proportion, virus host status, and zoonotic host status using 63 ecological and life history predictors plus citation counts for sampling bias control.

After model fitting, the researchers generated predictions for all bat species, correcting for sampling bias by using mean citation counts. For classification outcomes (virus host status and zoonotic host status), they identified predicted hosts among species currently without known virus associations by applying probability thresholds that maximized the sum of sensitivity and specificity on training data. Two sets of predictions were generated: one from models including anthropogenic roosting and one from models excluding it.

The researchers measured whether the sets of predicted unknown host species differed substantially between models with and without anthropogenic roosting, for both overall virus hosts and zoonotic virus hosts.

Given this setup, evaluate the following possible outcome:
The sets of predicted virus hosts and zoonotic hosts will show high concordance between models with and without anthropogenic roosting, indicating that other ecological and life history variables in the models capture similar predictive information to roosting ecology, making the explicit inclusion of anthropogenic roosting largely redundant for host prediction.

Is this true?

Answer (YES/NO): NO